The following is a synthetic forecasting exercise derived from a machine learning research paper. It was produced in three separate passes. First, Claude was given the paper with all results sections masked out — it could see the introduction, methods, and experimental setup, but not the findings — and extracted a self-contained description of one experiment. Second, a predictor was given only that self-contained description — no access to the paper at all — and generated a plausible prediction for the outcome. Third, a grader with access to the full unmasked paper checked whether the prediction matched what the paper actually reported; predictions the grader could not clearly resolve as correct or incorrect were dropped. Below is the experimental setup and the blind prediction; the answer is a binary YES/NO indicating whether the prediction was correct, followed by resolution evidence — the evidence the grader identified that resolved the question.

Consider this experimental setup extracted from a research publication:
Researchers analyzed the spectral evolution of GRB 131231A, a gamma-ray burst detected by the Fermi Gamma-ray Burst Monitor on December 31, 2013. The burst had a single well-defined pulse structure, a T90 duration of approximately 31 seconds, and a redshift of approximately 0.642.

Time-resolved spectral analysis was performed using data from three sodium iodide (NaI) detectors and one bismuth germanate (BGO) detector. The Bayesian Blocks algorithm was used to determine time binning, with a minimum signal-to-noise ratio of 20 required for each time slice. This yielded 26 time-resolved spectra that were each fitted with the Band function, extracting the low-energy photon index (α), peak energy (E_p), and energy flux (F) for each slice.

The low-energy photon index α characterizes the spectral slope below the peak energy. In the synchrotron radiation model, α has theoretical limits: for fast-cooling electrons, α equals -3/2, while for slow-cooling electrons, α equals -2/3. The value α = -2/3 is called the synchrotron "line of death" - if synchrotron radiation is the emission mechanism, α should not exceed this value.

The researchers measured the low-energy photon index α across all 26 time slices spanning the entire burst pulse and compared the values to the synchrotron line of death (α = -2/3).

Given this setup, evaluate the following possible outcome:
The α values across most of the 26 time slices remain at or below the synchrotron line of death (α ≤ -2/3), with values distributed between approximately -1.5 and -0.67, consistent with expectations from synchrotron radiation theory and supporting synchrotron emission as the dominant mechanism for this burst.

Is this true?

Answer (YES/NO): YES